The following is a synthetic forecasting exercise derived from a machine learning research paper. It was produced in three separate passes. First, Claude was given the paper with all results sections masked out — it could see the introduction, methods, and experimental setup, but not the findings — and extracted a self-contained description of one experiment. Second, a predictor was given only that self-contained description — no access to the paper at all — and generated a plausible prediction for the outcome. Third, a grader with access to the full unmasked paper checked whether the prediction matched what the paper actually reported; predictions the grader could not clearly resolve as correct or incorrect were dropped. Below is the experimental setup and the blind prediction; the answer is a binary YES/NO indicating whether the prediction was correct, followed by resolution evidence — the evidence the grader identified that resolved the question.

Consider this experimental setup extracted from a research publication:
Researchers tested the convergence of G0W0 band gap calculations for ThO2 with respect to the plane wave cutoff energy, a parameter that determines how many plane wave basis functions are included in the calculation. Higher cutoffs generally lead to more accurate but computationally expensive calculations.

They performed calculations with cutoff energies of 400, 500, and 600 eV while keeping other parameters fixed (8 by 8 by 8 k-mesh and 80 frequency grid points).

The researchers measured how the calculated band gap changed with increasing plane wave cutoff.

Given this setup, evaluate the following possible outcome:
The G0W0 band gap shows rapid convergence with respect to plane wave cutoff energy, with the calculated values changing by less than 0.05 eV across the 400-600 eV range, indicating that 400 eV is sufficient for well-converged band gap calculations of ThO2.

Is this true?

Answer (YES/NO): YES